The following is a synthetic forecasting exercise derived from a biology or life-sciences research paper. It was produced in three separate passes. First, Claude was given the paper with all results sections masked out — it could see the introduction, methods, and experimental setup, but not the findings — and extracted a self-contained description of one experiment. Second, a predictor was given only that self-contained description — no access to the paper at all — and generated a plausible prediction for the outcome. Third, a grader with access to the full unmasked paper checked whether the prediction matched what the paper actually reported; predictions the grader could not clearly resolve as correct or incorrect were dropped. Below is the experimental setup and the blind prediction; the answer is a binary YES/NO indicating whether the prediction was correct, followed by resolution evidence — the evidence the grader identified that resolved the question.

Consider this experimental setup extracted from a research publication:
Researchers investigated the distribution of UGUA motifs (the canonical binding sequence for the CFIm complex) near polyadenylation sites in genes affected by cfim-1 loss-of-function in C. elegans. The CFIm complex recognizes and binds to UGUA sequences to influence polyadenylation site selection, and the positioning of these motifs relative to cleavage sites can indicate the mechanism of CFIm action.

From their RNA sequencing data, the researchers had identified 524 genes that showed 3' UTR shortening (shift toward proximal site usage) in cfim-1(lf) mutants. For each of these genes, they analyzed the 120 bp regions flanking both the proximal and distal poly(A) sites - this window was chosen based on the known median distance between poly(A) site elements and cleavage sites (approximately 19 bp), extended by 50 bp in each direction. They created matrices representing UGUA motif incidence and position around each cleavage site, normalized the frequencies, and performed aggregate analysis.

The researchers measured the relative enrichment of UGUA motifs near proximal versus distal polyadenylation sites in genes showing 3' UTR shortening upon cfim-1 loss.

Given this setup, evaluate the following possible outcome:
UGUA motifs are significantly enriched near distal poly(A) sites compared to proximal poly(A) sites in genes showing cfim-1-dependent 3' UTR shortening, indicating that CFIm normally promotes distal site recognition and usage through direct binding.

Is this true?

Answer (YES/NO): NO